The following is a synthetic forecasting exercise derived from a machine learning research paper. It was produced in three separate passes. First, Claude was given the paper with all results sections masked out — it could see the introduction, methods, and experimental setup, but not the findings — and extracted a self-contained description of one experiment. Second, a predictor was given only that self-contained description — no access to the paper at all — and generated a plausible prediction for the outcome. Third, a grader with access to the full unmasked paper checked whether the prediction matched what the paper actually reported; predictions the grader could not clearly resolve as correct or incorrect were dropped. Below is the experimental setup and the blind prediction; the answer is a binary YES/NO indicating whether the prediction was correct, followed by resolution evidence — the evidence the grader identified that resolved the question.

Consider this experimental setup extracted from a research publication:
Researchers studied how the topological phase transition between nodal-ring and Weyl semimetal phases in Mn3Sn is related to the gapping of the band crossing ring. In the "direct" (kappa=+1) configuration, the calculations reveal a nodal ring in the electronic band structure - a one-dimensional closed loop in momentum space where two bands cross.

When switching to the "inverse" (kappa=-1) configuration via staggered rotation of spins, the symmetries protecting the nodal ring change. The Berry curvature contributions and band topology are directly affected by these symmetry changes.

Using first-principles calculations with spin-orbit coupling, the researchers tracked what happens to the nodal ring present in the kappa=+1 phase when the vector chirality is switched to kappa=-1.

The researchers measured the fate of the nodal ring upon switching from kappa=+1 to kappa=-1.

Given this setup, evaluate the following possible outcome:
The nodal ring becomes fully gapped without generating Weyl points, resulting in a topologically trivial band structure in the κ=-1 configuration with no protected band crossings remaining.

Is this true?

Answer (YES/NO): NO